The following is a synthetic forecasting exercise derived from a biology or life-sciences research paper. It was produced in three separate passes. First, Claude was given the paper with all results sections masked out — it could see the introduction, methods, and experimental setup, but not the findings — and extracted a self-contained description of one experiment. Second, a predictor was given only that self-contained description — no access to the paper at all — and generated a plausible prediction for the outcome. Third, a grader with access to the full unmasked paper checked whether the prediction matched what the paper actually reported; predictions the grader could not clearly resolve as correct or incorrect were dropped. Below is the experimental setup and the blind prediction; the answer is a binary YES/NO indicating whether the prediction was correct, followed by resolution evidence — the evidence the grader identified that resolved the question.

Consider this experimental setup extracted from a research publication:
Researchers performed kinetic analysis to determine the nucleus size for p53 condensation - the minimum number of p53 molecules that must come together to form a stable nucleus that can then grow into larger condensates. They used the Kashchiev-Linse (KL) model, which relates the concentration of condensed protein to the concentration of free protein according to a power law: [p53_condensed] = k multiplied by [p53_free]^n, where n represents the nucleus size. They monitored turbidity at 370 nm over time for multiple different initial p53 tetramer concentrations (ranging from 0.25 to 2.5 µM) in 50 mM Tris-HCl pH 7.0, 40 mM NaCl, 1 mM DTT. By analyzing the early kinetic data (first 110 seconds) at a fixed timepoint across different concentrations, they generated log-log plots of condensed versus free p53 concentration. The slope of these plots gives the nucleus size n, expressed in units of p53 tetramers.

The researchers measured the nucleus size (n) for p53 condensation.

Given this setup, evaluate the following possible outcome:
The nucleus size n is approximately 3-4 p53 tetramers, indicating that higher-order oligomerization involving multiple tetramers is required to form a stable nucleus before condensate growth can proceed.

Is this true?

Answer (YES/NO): NO